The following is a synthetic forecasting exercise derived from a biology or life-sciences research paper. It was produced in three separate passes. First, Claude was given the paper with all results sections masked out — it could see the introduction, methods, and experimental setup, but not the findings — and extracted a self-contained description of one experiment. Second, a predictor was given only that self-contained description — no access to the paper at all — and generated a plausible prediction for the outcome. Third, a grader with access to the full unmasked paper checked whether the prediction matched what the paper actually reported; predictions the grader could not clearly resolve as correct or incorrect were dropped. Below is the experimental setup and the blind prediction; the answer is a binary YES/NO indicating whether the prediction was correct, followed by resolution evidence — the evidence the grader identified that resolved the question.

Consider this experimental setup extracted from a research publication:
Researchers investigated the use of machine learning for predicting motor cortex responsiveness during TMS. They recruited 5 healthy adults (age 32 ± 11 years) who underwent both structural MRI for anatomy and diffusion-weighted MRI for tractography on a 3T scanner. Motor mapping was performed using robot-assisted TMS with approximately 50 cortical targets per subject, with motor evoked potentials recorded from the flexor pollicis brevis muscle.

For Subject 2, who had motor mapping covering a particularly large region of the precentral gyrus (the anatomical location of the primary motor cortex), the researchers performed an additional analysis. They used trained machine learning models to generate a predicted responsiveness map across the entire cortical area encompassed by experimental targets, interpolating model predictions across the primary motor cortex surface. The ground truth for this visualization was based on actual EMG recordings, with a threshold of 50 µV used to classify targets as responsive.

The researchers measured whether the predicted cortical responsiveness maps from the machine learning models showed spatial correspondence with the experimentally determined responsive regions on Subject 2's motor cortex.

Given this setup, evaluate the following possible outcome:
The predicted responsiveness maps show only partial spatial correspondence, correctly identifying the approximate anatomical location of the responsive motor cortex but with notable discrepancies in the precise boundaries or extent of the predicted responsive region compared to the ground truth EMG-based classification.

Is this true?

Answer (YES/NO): NO